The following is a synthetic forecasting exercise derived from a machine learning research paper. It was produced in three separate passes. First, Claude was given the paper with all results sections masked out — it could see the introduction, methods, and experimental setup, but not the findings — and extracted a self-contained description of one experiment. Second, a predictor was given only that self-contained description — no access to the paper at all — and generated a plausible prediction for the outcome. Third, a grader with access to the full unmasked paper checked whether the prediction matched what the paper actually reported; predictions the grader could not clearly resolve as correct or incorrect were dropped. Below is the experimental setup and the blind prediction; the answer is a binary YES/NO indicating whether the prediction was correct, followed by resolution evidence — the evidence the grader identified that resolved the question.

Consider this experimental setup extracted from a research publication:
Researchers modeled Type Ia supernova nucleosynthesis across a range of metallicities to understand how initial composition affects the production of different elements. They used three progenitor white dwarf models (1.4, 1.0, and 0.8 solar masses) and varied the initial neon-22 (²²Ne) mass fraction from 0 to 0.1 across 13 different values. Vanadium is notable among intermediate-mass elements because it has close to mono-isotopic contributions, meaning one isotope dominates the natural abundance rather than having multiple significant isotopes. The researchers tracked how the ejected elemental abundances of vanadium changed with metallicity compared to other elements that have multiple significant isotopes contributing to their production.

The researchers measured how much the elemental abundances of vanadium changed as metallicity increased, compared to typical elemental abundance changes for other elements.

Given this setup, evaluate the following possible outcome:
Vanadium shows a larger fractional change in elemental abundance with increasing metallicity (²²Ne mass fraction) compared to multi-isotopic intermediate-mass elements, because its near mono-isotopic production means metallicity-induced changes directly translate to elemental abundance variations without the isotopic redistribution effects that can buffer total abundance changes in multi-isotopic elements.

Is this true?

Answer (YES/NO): YES